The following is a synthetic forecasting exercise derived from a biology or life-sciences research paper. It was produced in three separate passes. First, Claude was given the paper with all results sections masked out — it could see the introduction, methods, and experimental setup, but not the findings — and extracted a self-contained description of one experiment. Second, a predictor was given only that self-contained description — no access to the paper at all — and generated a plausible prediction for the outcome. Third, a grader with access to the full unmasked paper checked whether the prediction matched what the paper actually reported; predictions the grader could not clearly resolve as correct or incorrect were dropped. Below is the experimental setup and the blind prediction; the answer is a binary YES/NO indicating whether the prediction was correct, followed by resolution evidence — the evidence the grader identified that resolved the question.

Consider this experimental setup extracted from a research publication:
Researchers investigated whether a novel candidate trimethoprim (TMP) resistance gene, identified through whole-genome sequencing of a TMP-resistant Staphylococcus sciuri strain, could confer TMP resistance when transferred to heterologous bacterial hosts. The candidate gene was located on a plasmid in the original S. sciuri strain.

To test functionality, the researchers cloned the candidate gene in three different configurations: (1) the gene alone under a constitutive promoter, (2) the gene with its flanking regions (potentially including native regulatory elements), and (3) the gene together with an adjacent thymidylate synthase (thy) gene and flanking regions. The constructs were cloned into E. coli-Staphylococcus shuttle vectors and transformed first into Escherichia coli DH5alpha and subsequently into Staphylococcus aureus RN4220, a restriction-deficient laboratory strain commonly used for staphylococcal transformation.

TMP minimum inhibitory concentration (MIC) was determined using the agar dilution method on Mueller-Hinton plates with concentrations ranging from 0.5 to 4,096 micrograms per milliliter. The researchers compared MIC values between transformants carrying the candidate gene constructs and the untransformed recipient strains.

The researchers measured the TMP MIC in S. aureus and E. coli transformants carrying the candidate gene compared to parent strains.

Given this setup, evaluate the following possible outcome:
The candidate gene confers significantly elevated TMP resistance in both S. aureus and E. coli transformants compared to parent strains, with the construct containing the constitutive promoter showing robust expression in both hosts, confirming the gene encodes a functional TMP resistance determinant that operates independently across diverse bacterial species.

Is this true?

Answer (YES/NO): YES